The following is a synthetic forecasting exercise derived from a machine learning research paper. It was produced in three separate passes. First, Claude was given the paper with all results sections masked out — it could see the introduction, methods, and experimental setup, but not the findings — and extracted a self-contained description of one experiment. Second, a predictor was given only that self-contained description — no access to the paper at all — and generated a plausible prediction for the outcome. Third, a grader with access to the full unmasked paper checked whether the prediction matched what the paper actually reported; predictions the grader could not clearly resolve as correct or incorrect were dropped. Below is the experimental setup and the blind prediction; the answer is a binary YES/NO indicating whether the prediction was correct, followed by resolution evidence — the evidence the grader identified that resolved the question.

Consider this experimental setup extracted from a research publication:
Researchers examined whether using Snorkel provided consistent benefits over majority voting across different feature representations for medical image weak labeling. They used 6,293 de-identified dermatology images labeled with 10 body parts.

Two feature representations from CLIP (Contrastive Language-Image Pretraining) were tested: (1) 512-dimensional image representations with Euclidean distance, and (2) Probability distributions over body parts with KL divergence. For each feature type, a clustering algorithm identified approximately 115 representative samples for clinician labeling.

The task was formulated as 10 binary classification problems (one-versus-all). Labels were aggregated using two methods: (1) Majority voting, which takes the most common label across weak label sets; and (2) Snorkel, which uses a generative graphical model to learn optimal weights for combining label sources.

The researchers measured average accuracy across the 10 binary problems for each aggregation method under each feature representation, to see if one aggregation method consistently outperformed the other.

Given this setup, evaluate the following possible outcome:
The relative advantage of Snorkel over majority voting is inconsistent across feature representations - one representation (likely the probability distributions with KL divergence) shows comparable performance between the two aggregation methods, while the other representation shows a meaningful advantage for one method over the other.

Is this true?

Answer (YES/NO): NO